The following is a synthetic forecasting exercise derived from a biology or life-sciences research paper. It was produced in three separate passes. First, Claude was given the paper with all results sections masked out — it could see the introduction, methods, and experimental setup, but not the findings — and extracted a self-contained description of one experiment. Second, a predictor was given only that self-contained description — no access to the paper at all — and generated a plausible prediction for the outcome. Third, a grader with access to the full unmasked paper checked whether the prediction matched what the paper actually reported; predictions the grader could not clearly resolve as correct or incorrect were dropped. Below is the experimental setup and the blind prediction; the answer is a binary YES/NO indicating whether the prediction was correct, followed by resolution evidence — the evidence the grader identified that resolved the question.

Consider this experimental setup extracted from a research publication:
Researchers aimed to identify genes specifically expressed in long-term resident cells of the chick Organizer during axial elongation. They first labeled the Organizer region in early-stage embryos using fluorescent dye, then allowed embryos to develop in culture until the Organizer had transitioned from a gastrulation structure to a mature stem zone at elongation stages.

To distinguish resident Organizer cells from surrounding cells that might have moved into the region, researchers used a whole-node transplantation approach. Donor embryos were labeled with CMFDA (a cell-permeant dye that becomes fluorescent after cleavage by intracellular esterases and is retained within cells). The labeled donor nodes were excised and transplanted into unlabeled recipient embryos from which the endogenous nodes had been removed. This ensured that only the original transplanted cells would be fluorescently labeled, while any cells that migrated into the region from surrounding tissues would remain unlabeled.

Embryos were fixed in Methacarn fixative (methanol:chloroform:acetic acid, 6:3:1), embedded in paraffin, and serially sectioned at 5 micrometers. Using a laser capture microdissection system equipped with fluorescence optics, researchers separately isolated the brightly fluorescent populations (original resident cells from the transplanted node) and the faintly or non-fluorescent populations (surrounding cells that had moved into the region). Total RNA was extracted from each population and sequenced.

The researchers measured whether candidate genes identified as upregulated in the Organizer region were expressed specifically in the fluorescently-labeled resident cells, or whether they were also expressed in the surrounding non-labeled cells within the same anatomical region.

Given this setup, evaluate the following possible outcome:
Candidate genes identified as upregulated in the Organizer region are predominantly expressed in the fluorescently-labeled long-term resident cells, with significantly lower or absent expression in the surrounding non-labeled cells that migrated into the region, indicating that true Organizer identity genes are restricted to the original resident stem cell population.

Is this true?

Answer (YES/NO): YES